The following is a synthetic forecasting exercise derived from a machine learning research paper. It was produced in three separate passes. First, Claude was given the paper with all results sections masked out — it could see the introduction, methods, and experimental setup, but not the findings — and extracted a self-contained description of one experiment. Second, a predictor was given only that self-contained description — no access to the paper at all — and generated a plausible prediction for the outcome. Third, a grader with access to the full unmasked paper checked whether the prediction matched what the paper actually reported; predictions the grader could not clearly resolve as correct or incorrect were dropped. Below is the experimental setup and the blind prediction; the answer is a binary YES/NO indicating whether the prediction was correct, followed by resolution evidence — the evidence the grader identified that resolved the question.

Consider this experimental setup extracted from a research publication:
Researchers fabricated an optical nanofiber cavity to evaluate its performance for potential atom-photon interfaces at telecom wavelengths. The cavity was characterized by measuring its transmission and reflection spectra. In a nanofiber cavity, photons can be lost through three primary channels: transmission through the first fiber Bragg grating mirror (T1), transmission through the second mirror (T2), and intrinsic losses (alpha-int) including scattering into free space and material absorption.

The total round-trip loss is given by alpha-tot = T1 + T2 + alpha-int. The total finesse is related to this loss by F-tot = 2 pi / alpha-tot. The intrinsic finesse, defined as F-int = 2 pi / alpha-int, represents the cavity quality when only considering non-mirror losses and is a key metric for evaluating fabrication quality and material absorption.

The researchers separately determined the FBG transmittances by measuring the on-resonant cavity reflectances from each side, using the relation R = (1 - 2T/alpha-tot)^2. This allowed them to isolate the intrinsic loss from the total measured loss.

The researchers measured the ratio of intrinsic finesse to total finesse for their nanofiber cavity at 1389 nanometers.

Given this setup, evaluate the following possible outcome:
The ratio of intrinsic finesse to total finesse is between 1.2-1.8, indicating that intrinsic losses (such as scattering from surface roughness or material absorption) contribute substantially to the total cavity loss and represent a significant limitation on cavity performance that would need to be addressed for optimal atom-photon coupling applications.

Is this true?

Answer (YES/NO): YES